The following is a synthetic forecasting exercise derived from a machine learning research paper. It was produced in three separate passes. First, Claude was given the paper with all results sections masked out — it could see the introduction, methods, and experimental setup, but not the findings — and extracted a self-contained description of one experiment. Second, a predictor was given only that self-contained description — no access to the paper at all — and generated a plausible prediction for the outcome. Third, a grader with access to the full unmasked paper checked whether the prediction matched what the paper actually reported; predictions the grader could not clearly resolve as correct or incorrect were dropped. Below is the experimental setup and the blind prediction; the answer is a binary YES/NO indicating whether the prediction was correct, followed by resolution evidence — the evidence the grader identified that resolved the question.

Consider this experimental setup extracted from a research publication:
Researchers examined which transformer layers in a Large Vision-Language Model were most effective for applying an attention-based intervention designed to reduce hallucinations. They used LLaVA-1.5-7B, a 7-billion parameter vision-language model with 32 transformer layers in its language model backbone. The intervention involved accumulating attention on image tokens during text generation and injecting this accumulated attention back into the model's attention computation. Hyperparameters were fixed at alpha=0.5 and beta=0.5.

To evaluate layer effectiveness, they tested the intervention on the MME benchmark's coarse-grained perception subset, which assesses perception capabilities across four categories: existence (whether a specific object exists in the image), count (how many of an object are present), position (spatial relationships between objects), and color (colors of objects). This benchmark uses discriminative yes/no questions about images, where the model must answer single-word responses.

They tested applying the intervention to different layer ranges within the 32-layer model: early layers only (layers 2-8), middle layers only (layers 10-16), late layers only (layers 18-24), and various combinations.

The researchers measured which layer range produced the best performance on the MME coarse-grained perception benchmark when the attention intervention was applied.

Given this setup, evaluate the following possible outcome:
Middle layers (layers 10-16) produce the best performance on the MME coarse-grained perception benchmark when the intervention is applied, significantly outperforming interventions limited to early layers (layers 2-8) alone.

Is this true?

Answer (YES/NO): NO